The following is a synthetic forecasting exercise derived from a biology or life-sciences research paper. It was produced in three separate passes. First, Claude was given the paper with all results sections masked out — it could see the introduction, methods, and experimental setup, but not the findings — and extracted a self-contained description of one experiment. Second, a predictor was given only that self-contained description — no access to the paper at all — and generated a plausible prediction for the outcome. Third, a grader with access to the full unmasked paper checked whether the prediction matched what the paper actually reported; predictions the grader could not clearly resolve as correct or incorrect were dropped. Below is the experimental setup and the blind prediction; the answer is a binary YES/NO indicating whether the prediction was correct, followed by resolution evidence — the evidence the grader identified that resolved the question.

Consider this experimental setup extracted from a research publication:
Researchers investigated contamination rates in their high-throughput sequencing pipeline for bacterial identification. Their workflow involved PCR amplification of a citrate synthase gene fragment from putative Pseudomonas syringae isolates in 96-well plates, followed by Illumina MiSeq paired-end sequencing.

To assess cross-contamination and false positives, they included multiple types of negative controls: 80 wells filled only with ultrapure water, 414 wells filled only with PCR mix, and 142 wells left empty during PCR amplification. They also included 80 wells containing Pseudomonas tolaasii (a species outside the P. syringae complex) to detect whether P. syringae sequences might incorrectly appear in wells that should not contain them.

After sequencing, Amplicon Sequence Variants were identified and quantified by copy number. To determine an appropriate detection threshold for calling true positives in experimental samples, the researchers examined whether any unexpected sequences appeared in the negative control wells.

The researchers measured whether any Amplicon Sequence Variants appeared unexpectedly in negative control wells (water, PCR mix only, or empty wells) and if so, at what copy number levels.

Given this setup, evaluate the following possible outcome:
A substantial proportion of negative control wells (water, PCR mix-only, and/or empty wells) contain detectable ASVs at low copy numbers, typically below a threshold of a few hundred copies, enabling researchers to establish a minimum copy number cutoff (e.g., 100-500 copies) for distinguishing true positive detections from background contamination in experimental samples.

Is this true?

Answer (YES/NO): NO